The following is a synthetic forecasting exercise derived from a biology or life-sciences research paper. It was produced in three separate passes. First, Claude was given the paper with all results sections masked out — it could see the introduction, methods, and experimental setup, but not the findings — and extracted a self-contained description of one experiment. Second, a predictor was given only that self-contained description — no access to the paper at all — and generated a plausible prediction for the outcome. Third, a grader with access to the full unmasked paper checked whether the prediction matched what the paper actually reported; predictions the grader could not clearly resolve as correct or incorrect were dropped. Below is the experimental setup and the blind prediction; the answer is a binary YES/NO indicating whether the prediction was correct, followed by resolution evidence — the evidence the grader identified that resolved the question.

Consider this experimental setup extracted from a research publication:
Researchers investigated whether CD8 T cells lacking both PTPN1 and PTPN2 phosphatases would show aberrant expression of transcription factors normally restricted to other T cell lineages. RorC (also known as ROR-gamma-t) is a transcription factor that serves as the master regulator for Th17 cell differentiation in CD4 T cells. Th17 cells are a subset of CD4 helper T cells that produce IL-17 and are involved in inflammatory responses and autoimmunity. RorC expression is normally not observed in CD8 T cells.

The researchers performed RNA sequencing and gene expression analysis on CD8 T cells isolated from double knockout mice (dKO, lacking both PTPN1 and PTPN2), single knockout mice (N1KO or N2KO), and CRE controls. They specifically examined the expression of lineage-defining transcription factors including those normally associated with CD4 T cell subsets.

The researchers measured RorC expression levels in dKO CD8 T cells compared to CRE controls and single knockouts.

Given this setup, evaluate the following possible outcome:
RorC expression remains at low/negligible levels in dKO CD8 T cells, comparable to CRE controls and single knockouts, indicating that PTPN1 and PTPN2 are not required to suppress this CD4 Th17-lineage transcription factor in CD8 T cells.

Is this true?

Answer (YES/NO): NO